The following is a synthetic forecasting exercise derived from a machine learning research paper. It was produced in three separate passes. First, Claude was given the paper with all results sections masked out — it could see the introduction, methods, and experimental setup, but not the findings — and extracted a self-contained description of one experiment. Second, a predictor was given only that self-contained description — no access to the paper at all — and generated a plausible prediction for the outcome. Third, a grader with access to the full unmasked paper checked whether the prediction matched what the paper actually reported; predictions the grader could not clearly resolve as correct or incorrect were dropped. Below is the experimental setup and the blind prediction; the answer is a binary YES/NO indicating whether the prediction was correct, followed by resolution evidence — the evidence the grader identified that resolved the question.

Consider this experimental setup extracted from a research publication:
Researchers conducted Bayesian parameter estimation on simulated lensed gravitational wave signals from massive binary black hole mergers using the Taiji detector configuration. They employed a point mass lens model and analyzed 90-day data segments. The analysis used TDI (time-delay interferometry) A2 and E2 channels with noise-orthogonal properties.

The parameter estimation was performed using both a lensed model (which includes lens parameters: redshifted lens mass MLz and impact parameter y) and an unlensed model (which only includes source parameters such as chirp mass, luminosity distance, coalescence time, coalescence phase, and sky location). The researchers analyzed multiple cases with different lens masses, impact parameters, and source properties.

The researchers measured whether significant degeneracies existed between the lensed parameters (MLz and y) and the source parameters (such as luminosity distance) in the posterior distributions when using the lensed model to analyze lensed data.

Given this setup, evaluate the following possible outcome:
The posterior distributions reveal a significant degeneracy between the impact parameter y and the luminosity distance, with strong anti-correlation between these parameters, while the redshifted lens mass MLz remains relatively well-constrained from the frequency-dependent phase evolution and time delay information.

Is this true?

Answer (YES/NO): NO